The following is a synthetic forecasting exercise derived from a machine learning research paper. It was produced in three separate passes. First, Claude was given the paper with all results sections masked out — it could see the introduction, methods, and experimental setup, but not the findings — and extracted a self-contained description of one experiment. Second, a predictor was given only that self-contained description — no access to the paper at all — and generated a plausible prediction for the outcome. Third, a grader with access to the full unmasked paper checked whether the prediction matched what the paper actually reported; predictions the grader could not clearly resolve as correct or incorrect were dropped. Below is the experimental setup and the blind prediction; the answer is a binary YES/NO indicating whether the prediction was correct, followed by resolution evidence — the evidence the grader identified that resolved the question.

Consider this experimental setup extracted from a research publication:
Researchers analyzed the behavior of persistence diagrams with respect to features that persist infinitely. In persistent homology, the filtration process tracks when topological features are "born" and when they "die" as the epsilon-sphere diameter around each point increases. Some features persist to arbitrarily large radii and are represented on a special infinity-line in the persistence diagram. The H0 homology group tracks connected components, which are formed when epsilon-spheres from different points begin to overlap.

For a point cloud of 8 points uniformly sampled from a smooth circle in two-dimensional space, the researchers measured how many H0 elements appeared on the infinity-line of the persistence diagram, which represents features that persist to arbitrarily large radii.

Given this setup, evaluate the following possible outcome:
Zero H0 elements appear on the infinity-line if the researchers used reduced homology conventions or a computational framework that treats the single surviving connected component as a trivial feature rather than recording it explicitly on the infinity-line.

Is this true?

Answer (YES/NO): NO